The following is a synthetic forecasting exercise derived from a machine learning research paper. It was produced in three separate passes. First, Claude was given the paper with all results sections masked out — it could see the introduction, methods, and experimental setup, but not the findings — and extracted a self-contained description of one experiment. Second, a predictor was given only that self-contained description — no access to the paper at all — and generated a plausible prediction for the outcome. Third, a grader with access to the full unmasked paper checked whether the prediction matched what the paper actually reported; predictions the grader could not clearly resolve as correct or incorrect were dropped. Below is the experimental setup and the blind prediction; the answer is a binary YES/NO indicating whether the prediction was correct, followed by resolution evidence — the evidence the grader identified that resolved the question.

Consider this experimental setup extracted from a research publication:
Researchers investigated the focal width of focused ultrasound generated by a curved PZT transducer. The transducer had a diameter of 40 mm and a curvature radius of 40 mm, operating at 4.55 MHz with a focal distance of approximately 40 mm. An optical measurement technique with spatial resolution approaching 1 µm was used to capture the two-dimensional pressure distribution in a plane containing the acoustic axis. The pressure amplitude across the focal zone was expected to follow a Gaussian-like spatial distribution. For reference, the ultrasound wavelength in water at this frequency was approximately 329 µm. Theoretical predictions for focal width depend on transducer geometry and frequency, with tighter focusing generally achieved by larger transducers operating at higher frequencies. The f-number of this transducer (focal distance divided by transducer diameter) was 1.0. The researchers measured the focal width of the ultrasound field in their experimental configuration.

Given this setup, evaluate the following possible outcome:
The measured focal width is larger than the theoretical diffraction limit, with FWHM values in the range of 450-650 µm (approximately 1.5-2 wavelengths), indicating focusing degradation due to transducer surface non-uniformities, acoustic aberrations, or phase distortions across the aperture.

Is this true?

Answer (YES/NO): NO